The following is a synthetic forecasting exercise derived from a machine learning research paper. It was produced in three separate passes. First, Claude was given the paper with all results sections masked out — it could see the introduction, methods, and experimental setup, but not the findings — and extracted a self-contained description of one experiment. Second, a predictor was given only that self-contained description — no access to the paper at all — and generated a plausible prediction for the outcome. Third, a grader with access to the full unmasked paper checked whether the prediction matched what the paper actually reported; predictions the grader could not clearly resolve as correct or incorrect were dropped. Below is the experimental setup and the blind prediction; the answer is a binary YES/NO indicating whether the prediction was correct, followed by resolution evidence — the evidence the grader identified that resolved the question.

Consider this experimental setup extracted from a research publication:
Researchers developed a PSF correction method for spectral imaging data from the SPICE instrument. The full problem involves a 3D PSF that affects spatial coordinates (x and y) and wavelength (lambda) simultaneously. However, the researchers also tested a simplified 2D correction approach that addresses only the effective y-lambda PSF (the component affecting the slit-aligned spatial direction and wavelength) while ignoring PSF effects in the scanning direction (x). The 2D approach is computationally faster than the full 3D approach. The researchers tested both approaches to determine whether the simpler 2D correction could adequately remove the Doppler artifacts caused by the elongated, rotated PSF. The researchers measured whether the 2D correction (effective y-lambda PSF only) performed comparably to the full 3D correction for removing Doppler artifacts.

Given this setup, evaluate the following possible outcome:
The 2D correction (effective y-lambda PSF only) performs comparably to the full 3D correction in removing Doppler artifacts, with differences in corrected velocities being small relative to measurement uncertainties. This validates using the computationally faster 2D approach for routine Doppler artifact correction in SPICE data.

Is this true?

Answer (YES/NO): YES